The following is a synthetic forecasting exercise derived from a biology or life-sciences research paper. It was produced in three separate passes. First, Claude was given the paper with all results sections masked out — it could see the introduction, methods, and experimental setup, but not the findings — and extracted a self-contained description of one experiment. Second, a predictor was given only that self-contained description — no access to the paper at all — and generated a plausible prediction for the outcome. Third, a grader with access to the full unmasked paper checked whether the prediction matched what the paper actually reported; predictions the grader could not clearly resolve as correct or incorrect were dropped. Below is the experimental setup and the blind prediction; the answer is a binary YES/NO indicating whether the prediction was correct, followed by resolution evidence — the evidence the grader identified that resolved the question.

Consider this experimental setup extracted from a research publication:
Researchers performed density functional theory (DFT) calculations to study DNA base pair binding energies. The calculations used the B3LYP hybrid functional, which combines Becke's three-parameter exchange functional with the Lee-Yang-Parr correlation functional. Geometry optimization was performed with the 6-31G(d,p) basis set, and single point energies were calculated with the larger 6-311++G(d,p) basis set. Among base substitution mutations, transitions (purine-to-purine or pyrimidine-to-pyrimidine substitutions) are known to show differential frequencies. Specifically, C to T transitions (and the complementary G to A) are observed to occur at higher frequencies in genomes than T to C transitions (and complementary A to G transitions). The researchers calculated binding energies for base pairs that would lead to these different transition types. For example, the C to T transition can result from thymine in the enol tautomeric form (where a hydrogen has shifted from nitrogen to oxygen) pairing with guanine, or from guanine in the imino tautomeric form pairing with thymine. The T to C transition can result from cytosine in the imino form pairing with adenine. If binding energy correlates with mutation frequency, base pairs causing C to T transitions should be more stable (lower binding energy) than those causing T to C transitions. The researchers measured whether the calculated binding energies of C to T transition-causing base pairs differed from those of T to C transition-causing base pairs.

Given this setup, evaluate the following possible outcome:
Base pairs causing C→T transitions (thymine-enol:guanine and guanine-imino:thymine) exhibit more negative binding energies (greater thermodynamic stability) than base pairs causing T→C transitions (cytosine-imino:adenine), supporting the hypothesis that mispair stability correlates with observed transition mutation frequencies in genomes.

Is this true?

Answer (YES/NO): YES